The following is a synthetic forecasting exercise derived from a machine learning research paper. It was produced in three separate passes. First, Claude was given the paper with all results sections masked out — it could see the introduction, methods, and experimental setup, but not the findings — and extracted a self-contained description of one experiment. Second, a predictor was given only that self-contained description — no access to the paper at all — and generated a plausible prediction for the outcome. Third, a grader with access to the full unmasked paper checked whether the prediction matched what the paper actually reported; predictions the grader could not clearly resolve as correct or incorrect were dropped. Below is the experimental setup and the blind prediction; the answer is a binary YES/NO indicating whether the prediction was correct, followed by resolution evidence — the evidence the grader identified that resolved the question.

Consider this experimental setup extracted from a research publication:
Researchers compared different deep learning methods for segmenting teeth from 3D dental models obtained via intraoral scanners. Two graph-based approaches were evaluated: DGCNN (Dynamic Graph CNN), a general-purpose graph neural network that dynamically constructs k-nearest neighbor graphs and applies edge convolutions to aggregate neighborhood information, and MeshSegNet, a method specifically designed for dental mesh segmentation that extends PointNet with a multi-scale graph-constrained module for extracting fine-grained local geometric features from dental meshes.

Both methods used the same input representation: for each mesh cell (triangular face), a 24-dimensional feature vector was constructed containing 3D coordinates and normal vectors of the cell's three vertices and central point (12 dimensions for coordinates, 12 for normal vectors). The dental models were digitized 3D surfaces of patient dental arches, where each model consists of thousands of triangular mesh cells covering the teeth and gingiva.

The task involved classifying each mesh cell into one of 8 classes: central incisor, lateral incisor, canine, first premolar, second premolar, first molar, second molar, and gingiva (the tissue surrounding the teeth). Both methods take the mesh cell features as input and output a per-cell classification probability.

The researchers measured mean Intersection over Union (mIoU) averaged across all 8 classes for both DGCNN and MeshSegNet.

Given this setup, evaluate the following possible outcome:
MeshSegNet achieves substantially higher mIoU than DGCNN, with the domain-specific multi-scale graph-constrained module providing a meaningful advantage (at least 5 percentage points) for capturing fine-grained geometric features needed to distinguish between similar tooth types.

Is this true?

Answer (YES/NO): NO